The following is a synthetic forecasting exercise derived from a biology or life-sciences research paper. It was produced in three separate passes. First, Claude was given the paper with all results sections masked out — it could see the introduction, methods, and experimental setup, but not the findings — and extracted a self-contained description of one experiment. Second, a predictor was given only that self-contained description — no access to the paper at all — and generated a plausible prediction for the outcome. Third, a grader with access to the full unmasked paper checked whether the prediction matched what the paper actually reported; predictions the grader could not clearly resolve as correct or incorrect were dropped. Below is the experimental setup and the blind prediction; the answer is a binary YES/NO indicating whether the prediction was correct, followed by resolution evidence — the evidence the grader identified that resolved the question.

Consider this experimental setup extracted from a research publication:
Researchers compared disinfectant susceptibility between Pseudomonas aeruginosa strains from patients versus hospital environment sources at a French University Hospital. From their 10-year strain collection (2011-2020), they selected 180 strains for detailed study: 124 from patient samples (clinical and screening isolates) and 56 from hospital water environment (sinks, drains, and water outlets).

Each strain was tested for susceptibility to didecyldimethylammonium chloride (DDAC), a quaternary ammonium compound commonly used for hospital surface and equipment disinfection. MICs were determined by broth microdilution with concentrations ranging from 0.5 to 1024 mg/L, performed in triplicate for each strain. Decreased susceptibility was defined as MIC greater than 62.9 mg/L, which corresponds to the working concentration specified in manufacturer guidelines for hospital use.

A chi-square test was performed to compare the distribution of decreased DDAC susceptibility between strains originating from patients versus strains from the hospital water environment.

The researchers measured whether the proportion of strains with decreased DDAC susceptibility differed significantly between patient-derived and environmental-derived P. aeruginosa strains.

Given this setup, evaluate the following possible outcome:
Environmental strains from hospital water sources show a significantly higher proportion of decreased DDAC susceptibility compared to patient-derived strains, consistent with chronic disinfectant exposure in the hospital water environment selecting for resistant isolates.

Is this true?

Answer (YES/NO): YES